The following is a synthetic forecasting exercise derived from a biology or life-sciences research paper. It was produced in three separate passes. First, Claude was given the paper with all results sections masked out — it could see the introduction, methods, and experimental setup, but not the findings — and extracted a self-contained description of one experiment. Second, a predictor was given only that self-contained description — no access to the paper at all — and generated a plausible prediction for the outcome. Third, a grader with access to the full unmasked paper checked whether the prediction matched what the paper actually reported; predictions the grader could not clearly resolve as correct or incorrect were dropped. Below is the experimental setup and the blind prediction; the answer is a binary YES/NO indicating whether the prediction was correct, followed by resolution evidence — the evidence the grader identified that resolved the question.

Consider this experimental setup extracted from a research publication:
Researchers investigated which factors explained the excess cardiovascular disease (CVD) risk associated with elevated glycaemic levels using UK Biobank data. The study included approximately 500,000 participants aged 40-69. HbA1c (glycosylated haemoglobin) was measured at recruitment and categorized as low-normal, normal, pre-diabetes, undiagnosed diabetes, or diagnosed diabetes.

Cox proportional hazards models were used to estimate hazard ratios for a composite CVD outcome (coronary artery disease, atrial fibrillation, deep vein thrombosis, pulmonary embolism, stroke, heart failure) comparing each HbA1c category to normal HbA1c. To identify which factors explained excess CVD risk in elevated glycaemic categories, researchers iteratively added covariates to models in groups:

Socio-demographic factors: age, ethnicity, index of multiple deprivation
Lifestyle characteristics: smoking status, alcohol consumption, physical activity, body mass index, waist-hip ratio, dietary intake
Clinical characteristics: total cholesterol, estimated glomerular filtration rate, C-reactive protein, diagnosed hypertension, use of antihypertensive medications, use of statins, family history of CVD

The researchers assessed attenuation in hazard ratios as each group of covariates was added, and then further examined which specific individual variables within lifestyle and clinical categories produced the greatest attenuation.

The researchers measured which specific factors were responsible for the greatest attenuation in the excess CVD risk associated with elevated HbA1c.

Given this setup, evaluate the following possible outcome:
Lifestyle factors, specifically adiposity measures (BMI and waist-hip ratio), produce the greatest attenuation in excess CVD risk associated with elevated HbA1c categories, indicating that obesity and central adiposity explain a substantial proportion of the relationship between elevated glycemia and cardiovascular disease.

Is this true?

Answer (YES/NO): NO